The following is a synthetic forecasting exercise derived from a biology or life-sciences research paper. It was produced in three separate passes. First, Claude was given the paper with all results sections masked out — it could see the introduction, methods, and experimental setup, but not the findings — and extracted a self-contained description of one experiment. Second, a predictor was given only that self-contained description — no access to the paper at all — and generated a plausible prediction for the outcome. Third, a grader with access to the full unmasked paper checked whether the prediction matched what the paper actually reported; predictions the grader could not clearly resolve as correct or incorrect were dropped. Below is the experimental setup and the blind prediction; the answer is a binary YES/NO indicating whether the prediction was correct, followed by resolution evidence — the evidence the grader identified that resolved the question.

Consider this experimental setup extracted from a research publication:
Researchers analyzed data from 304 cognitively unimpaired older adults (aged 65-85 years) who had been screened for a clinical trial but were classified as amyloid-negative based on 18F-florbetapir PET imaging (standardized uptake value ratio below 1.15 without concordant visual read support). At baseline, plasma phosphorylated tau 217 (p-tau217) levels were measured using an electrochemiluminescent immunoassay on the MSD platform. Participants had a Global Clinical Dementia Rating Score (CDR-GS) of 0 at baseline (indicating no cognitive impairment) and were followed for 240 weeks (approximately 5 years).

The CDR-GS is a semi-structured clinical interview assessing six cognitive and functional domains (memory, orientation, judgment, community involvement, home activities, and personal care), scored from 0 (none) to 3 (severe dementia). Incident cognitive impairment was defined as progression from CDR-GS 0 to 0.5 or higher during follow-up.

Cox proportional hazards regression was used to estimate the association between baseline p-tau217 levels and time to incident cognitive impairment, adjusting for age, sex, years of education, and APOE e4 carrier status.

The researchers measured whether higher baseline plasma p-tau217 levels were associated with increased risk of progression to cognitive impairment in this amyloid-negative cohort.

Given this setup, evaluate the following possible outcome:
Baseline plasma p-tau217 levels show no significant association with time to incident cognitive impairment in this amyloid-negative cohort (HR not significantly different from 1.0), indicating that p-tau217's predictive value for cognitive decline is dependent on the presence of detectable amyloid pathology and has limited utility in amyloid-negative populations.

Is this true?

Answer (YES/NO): NO